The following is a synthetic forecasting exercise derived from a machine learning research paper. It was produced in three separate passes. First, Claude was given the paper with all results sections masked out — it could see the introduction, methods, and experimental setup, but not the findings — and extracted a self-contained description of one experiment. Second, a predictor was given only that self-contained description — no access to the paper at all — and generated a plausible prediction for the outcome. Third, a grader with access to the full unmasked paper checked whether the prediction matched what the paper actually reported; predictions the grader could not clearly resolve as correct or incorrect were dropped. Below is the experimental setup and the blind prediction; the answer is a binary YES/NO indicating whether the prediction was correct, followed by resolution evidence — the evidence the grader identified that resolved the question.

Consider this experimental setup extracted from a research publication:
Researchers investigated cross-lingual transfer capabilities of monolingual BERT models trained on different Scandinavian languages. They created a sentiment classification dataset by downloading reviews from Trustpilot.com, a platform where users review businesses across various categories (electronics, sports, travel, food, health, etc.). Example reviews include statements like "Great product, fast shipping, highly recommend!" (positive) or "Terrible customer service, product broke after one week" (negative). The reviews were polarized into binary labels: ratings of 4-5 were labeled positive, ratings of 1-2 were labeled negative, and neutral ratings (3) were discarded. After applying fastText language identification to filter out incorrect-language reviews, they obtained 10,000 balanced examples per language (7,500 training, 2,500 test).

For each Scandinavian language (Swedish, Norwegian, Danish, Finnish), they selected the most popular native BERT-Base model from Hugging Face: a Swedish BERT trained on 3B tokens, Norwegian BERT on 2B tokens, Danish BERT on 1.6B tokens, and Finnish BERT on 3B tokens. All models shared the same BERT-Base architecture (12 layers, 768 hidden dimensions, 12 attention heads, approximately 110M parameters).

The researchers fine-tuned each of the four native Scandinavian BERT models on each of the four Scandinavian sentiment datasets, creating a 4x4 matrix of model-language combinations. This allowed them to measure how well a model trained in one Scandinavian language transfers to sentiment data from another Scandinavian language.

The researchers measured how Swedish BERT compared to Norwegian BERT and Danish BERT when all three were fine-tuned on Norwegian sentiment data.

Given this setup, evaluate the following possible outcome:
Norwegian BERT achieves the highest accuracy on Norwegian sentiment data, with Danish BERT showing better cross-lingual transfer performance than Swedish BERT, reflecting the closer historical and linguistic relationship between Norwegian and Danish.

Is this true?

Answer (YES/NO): NO